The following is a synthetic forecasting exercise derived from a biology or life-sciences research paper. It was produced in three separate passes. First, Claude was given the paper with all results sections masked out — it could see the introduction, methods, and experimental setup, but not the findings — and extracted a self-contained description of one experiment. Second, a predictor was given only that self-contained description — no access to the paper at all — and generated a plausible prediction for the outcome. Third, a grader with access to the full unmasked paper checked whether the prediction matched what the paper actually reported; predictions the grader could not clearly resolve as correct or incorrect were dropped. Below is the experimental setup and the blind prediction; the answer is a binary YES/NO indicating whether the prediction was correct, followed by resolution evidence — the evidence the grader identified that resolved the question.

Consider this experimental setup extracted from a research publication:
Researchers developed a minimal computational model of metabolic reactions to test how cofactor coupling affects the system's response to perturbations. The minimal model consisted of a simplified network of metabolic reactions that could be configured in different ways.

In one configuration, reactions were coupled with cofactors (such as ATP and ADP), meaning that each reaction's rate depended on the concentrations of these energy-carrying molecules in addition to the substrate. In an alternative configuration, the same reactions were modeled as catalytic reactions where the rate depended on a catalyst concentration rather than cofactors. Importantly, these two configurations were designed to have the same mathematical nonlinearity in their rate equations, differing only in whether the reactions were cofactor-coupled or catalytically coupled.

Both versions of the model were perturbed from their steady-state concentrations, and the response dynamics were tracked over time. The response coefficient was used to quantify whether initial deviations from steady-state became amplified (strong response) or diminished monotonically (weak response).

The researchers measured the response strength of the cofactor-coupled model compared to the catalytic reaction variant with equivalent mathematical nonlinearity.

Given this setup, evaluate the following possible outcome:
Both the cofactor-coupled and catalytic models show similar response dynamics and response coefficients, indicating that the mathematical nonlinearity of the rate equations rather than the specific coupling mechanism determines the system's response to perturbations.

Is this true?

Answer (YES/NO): NO